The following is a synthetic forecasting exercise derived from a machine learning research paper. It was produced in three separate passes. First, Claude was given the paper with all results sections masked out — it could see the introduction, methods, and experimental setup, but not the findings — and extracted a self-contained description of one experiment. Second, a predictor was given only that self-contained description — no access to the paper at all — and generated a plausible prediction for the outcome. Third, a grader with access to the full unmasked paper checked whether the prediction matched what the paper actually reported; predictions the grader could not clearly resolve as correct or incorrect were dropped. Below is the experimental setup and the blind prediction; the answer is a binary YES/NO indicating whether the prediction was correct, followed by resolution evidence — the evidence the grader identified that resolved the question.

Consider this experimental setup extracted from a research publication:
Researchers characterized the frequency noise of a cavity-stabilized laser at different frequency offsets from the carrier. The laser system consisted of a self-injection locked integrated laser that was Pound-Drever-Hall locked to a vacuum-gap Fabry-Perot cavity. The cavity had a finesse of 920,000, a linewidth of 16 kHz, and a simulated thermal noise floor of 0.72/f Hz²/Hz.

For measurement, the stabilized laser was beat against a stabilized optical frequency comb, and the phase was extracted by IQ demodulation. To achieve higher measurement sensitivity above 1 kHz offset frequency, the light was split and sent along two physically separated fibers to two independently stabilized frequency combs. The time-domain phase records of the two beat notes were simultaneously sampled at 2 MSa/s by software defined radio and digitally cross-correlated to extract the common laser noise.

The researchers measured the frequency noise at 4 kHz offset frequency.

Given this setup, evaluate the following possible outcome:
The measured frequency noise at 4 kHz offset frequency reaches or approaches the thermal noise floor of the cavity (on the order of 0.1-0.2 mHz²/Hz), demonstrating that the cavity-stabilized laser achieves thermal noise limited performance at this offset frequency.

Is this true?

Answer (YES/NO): NO